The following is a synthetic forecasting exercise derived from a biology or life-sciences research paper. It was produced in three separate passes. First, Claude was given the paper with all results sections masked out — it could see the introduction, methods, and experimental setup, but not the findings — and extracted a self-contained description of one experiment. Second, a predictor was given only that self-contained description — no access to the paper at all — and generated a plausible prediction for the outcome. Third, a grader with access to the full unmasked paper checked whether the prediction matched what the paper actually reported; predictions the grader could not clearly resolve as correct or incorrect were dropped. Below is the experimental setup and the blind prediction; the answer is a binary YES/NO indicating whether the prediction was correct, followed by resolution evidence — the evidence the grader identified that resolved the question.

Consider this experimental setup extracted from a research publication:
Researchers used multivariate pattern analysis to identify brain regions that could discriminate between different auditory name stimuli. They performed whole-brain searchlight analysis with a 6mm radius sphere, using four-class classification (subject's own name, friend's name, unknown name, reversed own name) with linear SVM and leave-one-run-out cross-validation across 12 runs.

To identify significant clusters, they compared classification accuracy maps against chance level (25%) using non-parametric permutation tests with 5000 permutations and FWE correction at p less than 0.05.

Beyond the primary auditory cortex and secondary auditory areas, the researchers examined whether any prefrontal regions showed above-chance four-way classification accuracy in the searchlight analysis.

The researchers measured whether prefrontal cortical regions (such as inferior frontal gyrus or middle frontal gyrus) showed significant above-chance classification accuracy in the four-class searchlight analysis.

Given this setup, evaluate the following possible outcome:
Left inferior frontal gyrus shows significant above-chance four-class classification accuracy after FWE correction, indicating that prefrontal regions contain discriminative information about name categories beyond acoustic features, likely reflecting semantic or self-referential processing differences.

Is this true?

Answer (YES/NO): YES